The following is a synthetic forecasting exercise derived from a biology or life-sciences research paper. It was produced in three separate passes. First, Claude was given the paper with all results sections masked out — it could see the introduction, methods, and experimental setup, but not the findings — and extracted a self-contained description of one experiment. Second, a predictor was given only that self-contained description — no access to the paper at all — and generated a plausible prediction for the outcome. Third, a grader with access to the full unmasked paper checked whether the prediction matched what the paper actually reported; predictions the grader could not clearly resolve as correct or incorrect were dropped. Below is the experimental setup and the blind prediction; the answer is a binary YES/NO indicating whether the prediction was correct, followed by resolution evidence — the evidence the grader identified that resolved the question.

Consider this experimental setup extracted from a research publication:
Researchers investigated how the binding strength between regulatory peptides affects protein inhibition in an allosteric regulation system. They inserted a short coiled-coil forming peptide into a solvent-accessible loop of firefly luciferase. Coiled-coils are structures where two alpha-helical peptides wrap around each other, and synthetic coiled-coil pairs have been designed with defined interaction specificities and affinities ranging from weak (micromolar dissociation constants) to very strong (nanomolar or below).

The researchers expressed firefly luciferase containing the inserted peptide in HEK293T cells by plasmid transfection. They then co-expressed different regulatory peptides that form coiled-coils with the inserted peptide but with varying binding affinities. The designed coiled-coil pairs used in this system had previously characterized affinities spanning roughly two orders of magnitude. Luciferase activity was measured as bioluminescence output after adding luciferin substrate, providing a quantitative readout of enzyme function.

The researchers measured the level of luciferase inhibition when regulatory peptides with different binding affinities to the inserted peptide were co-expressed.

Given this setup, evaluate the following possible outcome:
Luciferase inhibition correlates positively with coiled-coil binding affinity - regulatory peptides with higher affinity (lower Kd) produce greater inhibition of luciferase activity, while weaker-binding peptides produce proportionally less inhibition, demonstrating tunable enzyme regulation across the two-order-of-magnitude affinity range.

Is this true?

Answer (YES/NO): YES